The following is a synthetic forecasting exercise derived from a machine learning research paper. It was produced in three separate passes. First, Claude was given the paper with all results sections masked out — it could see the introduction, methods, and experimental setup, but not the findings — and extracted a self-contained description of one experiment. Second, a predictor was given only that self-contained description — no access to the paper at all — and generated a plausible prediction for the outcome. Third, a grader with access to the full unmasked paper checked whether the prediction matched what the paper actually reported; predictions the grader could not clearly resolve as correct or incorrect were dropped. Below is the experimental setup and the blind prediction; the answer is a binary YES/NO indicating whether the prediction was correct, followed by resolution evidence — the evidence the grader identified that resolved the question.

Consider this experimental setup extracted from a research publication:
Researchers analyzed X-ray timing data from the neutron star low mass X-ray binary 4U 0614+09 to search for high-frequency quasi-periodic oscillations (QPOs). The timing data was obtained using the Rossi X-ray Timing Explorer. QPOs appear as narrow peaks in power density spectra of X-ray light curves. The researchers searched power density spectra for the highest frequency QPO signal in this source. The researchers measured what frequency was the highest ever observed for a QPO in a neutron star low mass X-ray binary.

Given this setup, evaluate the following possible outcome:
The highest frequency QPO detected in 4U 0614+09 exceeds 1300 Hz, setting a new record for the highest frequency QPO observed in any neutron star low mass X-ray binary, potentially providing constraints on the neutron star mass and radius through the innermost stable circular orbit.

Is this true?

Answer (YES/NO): NO